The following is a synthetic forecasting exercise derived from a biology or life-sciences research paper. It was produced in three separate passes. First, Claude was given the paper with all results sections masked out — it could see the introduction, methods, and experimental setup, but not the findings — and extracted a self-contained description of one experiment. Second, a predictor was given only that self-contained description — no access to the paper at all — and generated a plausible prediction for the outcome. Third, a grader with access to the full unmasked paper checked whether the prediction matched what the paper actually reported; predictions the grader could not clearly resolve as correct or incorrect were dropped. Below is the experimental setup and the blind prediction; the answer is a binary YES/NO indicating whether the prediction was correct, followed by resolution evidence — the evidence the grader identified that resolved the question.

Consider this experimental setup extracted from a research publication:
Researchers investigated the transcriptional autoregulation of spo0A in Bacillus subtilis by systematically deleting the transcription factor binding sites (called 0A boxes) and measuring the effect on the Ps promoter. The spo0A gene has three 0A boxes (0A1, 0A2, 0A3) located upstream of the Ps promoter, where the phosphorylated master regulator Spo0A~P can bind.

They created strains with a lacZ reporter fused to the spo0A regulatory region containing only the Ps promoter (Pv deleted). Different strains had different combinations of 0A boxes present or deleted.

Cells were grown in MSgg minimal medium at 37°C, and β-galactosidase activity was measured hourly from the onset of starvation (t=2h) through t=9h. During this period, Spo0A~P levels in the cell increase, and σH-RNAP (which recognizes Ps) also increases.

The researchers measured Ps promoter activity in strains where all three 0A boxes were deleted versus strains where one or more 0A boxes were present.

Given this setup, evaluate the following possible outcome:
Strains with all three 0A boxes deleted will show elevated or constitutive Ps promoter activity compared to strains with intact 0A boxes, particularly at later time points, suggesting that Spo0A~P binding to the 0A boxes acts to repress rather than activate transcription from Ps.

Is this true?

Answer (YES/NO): NO